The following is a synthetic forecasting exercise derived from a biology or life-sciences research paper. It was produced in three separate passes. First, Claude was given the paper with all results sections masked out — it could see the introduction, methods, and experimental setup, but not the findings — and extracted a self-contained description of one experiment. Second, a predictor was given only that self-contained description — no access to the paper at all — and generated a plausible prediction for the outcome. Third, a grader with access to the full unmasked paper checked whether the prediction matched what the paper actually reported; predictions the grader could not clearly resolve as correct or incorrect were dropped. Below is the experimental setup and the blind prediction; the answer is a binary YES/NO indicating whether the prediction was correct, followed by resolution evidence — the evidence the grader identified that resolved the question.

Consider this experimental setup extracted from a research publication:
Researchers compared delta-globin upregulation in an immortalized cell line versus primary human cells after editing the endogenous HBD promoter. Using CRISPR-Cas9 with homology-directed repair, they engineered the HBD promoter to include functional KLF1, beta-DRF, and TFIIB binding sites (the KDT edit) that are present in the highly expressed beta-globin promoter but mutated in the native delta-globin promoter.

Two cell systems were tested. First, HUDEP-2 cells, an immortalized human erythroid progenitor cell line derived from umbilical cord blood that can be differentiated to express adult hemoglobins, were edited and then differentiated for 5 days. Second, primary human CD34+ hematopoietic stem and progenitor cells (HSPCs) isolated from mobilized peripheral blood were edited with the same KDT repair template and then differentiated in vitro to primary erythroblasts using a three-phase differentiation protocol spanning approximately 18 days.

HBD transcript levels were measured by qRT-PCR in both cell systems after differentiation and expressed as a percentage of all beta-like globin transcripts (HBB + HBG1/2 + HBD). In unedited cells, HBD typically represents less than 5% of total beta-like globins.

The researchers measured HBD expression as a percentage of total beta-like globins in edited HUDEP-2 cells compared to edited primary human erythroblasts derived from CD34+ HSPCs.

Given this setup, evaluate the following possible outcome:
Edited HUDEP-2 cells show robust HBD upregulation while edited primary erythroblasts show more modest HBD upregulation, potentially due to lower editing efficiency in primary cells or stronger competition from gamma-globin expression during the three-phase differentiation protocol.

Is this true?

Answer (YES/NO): NO